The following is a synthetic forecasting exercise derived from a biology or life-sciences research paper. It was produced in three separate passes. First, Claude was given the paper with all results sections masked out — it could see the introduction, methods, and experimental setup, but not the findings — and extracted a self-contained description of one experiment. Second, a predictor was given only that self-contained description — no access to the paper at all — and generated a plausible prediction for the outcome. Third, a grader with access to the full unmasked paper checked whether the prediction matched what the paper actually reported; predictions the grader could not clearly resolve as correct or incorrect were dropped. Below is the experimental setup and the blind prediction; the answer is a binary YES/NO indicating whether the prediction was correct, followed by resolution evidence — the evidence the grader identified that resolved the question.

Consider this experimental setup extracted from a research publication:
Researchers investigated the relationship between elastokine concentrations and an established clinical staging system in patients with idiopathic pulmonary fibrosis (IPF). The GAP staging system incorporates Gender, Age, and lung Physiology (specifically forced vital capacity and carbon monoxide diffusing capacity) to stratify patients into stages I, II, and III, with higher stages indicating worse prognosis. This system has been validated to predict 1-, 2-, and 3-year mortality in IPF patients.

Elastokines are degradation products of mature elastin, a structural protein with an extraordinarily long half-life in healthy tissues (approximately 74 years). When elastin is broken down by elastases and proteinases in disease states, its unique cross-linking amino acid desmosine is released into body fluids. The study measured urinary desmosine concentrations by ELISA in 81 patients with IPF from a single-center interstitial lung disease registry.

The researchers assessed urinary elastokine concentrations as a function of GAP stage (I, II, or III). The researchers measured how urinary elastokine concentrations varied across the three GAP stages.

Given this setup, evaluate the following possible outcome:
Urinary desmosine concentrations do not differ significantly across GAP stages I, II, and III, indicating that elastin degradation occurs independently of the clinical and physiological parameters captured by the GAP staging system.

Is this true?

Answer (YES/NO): NO